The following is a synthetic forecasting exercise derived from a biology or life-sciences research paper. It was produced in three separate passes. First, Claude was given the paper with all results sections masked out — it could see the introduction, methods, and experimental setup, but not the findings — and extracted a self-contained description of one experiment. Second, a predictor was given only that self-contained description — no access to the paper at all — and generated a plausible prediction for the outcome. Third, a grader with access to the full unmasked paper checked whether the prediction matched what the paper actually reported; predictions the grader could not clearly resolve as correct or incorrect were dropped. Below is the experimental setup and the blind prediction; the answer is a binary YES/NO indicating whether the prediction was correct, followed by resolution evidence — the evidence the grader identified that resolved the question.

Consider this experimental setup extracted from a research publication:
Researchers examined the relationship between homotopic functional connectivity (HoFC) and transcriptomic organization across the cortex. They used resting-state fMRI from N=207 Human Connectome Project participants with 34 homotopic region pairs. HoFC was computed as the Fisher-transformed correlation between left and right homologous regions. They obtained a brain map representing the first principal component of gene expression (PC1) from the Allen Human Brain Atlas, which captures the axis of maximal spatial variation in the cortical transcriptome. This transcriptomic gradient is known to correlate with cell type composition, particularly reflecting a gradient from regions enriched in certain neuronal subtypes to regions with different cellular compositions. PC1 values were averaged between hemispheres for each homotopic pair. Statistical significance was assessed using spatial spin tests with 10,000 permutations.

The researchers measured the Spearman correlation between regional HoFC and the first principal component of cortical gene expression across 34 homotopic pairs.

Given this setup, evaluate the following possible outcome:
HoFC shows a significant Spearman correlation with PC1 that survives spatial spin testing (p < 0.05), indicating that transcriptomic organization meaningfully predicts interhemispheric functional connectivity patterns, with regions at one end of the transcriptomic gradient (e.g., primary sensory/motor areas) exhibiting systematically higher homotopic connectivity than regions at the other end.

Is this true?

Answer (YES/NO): YES